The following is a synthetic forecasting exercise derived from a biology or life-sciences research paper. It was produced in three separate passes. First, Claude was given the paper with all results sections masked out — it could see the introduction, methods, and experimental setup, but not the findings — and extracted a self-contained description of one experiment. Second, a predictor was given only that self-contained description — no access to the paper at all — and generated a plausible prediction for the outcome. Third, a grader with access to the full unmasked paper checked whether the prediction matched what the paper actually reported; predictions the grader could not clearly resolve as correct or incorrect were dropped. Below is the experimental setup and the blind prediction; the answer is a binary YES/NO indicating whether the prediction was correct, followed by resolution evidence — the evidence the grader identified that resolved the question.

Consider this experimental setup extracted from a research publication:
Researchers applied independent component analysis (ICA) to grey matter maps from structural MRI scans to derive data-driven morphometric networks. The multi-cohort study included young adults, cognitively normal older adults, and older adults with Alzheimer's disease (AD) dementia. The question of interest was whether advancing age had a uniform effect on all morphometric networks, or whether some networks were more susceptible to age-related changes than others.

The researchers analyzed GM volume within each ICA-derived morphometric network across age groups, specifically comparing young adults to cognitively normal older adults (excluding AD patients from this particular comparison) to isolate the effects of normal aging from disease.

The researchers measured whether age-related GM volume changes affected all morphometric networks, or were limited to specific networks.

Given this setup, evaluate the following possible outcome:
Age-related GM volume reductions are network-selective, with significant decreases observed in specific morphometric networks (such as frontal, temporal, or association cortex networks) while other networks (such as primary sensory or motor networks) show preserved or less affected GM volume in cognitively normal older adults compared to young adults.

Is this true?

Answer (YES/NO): YES